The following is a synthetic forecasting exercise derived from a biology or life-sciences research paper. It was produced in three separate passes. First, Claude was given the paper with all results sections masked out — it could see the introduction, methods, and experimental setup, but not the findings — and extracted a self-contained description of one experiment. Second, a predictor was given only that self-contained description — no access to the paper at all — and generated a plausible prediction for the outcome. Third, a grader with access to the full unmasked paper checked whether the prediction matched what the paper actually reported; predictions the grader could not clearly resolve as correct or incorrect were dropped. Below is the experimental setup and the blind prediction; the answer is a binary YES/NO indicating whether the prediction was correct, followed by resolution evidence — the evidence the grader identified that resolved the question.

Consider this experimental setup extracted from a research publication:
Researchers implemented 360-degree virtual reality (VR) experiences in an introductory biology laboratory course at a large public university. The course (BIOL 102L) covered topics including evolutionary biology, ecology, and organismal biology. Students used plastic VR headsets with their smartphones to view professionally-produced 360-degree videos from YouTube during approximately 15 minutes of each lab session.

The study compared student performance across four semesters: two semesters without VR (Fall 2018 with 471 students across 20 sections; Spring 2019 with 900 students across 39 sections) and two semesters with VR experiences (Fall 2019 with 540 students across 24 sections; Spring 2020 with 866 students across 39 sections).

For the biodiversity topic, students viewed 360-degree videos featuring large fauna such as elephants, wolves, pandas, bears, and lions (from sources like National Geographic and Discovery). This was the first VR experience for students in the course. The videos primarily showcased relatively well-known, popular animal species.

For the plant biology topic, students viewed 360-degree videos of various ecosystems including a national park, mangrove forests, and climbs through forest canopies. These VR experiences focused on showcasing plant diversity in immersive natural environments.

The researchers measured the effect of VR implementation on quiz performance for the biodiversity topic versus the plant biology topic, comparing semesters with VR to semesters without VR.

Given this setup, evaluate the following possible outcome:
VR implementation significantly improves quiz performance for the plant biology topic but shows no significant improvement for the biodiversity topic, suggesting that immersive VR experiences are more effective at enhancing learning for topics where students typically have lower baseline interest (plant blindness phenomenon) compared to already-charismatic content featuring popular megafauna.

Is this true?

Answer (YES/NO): YES